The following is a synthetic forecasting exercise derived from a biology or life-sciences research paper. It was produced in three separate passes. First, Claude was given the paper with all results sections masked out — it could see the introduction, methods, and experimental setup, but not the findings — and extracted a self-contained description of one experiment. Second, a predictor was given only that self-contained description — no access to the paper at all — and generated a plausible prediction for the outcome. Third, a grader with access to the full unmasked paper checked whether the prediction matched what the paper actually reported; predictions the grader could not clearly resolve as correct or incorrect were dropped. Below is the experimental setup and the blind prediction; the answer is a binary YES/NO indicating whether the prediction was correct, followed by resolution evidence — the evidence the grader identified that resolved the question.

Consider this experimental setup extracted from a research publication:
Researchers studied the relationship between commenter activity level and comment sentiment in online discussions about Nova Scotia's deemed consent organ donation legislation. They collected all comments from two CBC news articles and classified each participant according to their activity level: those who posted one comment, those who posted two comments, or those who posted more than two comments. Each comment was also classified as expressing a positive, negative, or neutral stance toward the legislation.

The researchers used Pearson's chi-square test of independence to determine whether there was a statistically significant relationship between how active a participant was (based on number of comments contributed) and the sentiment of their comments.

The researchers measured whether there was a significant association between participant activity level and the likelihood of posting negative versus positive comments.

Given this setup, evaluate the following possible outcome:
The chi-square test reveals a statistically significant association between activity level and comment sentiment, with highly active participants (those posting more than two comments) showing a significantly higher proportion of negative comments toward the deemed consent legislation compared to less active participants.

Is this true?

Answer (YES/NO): YES